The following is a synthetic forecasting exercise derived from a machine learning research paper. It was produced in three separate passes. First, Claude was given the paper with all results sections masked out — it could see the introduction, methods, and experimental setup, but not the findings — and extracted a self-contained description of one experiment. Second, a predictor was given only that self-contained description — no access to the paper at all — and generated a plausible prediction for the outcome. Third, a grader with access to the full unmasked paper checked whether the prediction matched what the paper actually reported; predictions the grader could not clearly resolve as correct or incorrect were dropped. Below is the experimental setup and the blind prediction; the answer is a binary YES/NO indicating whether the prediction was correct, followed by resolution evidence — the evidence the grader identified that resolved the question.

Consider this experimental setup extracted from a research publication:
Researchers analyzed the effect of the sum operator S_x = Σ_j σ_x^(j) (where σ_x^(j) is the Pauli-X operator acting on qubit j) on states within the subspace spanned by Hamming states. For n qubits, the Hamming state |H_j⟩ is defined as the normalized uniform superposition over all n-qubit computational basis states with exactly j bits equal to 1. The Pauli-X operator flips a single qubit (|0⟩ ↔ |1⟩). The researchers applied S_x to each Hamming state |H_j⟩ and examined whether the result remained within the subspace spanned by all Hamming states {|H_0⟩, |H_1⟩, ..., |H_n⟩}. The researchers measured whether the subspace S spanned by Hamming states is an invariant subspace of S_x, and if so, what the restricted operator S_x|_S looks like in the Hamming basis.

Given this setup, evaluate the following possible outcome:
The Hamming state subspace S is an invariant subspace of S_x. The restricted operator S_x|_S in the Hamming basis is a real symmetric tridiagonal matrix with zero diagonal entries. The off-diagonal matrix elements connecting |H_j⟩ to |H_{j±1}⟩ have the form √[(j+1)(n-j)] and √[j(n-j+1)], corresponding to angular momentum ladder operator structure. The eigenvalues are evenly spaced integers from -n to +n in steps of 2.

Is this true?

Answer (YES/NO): NO